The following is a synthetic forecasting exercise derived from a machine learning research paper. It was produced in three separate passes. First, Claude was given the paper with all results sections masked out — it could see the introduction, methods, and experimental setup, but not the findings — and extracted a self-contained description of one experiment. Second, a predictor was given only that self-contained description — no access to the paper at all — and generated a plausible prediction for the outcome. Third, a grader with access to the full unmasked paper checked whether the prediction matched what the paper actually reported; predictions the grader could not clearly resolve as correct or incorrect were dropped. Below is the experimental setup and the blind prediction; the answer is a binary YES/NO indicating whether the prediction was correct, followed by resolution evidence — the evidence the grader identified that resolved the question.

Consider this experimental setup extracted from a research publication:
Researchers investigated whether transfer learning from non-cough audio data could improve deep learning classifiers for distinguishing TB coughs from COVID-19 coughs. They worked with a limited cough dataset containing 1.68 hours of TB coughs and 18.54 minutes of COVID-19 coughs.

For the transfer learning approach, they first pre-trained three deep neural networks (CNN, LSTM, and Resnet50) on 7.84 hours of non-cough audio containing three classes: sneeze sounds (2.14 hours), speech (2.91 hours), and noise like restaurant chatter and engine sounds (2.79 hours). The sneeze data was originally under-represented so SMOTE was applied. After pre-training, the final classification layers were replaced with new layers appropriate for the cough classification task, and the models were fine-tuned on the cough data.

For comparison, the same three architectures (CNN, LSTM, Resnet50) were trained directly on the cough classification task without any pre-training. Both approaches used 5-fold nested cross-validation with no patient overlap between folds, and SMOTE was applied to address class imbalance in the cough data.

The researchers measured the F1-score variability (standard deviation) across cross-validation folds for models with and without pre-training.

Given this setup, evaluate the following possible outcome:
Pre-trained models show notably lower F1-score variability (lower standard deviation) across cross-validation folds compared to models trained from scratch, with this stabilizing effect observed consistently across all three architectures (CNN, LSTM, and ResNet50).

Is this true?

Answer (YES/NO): YES